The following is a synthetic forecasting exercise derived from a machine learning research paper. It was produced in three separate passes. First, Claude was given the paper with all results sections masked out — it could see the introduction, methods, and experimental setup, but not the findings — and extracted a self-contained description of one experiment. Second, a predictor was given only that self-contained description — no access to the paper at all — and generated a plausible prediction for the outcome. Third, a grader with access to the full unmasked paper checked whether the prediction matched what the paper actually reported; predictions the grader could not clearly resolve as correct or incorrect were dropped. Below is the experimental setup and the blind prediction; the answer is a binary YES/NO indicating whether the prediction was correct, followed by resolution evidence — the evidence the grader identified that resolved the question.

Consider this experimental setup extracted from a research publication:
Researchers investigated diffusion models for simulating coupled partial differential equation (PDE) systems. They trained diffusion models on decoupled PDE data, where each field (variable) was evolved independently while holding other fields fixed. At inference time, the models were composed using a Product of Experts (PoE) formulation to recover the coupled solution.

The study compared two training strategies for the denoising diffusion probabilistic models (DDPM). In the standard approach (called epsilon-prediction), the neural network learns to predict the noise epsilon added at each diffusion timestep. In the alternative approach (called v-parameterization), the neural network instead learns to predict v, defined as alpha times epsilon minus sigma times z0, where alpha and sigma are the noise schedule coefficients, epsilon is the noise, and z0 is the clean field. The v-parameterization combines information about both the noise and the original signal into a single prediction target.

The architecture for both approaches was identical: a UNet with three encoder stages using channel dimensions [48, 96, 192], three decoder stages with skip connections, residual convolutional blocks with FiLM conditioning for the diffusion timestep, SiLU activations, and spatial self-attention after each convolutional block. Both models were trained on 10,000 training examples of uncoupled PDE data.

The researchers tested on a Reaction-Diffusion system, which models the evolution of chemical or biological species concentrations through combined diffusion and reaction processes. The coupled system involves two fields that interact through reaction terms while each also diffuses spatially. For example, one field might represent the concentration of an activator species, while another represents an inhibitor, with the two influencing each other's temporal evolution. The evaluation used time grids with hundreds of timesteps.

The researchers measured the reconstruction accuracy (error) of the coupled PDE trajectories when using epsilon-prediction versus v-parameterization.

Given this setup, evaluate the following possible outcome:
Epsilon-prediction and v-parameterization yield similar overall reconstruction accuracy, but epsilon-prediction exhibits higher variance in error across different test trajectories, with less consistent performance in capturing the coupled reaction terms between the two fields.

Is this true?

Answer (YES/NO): NO